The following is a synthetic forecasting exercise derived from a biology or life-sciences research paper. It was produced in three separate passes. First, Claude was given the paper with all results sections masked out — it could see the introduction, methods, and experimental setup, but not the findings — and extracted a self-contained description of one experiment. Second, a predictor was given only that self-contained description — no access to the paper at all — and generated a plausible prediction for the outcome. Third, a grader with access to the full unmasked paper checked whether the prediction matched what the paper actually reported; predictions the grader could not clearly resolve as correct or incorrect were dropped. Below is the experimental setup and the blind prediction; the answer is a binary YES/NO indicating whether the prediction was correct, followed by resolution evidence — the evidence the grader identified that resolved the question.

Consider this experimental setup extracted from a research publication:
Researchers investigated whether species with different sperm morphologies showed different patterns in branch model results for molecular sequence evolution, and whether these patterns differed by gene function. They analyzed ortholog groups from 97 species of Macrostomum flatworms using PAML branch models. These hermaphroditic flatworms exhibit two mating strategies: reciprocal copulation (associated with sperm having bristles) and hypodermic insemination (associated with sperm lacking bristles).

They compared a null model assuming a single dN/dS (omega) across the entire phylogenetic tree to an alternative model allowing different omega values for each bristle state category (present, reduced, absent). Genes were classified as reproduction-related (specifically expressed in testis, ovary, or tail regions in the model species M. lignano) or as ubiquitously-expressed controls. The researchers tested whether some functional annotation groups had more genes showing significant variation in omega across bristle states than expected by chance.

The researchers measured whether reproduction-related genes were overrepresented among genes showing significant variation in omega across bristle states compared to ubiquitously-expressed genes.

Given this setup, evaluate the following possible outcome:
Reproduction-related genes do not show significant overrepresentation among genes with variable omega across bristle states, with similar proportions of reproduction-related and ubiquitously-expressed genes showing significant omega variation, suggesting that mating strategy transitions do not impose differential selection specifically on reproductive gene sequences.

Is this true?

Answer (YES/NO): YES